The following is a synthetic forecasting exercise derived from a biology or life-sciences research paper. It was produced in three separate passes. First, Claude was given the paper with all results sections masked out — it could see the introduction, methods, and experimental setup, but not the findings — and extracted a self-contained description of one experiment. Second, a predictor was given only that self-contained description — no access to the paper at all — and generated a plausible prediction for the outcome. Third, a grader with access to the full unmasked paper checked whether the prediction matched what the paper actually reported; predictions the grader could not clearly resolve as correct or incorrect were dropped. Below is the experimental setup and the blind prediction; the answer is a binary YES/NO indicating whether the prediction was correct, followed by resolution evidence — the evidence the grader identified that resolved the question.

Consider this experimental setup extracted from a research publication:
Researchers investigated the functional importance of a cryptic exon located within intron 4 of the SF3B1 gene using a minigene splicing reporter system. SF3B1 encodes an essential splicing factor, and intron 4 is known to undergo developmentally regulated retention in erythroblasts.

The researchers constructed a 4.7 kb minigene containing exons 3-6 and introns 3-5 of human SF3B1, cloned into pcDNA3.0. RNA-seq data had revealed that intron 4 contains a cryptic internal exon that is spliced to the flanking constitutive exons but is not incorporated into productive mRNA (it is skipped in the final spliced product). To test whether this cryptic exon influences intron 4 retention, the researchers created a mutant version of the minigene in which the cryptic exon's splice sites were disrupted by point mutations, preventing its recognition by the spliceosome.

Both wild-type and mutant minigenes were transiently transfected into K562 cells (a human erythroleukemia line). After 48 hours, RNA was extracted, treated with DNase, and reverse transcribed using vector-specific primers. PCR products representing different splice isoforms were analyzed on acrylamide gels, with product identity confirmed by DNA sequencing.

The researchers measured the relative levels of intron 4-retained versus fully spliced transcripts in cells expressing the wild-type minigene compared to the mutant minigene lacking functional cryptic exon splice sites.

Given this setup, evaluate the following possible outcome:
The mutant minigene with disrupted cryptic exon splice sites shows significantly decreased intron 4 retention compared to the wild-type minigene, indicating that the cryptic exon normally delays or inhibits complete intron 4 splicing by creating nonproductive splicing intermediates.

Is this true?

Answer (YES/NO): YES